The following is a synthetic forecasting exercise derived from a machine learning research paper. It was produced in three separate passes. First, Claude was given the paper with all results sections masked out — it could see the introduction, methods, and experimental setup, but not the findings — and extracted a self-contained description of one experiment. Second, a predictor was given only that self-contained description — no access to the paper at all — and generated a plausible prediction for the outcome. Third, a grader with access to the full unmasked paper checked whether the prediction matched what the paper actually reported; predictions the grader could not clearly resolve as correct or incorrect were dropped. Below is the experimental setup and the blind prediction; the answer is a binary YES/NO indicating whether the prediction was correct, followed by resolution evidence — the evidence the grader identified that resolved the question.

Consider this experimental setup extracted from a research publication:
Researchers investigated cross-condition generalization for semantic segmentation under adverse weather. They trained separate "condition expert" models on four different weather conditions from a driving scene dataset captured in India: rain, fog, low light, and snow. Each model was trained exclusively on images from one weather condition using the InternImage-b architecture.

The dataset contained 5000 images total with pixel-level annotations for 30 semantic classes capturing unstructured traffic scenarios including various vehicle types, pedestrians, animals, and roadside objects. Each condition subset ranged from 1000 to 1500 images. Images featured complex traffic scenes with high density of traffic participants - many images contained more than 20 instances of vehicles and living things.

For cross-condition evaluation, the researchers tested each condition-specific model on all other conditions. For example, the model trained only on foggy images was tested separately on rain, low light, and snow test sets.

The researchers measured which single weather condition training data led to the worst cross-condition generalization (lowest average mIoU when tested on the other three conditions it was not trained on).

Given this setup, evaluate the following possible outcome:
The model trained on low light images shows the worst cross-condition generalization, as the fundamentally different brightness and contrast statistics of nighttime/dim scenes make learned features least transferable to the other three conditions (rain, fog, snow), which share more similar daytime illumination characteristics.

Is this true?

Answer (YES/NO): NO